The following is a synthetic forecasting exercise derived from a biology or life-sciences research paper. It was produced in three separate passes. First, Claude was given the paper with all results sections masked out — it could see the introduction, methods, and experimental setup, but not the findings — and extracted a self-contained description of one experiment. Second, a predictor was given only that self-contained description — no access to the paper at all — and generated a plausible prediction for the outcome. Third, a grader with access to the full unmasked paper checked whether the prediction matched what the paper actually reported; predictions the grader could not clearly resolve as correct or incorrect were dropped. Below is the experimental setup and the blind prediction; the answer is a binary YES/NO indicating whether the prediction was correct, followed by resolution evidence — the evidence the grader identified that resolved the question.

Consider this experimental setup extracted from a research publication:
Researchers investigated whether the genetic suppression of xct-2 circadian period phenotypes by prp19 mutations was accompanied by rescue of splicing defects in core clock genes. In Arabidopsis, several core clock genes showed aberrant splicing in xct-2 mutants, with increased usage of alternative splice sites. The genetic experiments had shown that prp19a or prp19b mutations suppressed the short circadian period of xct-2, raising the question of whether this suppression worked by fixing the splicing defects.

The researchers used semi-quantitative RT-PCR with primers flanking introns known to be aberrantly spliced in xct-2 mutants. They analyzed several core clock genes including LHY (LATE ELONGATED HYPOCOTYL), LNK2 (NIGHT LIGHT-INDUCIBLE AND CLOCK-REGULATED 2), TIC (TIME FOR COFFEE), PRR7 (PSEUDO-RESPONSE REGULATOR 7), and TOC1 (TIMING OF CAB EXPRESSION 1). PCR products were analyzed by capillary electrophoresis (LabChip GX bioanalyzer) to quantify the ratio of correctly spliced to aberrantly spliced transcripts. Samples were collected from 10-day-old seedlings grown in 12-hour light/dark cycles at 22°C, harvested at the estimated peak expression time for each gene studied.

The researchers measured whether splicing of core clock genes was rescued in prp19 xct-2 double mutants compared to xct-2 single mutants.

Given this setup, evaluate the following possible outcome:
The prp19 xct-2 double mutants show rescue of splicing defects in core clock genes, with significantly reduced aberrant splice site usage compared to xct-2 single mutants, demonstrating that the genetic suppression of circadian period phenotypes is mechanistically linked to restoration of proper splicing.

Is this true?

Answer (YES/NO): NO